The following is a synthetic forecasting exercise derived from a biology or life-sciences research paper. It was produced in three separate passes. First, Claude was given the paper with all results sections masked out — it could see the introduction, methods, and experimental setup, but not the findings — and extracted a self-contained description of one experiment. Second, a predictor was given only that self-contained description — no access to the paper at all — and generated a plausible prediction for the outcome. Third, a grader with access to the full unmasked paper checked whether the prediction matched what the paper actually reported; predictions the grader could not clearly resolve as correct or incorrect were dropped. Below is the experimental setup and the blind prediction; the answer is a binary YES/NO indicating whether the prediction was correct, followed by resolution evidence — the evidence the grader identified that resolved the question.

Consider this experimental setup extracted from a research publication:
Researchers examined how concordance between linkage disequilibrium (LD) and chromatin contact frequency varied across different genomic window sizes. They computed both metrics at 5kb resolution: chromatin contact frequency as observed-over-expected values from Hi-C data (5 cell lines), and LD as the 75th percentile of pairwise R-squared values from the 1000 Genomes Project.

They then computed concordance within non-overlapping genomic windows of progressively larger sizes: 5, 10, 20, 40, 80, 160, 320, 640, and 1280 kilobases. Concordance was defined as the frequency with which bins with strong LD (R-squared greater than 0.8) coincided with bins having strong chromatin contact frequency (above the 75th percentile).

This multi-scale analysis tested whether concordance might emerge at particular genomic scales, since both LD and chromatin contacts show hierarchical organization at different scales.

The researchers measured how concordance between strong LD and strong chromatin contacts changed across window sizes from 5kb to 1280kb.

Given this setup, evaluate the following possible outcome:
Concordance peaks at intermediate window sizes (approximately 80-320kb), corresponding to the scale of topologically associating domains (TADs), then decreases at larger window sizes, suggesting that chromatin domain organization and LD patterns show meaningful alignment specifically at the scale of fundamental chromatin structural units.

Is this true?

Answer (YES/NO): NO